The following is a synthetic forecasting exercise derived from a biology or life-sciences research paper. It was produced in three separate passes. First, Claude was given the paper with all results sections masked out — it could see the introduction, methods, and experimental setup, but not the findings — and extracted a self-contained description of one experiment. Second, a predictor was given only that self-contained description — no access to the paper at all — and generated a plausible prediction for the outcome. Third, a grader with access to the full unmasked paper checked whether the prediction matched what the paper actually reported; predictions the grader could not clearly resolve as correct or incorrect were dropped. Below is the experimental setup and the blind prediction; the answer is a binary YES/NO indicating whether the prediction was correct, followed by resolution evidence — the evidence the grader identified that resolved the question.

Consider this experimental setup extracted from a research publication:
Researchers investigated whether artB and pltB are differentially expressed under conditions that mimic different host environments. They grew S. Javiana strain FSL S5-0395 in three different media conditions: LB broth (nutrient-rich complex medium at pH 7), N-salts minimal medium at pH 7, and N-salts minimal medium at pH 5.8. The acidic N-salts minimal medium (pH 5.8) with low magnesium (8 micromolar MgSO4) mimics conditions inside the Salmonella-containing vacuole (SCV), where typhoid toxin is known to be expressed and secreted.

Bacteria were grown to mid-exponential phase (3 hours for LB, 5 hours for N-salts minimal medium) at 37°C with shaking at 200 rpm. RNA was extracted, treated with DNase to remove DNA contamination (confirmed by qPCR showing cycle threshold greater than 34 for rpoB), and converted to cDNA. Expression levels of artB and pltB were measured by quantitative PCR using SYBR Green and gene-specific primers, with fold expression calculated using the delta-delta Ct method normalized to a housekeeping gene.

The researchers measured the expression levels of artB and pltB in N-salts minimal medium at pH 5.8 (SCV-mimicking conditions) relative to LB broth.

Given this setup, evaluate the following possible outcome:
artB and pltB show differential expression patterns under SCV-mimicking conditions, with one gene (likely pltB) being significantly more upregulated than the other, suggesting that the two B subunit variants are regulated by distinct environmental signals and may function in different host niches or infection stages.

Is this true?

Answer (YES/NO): NO